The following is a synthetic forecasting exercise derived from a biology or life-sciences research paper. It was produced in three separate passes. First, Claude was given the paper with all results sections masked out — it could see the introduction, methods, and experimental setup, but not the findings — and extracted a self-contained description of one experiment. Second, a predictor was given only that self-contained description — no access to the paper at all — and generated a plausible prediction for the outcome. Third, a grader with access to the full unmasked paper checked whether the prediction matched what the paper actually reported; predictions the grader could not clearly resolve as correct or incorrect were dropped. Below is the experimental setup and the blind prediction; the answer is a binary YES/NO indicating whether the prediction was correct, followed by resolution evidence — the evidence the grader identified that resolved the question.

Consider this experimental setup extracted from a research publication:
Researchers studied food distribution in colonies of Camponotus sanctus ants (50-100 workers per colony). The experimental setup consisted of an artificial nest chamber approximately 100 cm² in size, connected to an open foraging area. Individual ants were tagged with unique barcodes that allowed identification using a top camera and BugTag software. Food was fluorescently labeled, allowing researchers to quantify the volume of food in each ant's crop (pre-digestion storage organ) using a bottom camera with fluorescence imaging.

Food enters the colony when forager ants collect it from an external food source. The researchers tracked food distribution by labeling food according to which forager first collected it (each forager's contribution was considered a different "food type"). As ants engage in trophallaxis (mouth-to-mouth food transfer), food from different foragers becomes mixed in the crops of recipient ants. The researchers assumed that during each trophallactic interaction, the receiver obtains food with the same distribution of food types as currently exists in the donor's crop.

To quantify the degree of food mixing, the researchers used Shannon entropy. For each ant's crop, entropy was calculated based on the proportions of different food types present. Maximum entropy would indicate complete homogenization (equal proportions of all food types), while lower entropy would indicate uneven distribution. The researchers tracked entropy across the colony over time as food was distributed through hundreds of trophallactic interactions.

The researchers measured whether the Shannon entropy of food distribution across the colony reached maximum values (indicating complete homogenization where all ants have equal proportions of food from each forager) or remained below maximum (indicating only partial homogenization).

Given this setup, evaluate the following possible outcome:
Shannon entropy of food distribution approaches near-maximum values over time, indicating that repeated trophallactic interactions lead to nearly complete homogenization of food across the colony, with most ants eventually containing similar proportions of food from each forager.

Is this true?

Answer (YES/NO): NO